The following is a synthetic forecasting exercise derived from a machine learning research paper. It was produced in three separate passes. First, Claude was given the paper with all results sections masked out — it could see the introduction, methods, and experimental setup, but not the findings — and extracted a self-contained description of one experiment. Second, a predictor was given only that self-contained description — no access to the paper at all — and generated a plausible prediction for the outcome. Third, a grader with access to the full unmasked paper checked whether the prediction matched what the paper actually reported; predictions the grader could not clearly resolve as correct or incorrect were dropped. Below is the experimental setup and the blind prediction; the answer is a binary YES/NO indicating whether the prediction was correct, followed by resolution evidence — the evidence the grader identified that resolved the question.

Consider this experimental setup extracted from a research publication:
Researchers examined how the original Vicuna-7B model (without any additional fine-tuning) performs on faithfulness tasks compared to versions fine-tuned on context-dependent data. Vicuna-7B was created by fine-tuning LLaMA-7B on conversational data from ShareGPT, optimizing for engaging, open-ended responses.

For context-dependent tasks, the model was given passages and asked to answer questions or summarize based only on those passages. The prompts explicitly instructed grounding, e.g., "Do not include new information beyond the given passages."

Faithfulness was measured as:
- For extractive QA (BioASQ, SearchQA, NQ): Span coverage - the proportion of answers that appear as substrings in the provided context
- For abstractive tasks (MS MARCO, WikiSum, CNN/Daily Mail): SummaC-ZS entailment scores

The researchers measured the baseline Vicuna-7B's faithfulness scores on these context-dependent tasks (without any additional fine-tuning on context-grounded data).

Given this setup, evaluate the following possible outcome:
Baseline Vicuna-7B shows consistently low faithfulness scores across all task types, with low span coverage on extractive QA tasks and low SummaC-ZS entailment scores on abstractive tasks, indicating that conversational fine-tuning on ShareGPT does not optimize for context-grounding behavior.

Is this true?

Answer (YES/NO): NO